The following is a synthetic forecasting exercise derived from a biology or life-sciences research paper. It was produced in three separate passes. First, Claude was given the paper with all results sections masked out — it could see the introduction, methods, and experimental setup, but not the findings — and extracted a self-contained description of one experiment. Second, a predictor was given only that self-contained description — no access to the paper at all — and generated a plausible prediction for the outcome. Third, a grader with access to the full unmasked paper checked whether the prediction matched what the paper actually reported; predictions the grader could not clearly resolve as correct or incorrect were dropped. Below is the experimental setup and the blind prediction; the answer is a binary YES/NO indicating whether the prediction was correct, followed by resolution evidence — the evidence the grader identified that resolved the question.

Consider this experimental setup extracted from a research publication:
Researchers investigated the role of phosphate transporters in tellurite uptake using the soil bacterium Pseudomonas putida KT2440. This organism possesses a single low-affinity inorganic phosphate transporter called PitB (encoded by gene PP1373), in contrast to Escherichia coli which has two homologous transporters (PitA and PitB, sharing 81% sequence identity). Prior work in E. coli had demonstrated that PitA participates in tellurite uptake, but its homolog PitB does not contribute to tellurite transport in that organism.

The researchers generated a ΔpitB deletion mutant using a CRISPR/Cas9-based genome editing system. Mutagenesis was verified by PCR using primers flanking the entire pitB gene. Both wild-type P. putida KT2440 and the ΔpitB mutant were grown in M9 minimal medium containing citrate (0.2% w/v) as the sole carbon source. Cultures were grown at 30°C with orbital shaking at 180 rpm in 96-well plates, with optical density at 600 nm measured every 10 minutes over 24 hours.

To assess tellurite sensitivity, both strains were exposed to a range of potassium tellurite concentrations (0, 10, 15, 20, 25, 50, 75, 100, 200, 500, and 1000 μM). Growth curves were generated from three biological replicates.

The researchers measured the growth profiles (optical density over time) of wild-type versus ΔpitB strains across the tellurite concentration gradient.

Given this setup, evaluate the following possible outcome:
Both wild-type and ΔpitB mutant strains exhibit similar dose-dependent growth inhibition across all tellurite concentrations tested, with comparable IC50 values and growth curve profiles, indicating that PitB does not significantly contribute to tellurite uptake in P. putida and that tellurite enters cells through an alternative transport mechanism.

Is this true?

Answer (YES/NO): NO